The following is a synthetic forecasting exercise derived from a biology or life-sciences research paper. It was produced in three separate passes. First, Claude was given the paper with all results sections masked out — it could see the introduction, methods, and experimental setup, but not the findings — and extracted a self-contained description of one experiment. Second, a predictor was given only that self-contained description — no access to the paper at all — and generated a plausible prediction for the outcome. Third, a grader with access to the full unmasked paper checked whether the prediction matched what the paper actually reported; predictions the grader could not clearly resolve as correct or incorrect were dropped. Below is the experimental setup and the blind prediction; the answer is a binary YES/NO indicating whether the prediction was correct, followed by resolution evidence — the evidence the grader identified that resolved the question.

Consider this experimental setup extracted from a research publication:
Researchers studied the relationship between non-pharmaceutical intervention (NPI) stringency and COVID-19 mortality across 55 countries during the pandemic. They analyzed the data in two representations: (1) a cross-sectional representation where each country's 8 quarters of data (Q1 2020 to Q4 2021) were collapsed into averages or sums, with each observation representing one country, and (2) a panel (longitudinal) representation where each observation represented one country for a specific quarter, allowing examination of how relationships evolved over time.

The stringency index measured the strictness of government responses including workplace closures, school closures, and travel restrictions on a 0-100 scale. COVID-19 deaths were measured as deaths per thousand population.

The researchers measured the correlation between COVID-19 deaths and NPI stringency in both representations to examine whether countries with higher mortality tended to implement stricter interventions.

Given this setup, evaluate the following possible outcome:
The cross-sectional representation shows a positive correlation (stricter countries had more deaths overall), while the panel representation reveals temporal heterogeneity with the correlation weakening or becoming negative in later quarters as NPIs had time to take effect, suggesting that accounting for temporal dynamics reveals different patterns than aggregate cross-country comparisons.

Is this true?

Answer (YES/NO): NO